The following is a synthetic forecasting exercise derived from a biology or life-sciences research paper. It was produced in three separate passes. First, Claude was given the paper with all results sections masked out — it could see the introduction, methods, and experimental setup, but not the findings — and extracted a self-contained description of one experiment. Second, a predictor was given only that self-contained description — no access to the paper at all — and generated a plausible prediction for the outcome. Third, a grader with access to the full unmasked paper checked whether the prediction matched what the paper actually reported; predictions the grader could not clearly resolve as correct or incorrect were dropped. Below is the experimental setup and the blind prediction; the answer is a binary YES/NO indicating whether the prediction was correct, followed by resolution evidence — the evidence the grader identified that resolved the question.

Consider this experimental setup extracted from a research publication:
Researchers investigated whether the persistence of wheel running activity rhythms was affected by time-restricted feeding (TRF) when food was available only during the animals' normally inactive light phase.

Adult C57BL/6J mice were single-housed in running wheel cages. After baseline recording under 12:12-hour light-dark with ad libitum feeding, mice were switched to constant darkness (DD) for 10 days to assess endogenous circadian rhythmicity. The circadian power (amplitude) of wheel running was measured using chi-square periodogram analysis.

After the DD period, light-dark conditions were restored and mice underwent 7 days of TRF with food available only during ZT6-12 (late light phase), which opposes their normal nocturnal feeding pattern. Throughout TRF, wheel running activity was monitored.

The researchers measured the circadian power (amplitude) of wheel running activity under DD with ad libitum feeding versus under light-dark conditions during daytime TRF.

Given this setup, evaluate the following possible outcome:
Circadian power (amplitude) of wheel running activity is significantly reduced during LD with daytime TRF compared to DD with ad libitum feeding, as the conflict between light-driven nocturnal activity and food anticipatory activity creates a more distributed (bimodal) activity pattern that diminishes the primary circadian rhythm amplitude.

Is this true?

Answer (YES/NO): YES